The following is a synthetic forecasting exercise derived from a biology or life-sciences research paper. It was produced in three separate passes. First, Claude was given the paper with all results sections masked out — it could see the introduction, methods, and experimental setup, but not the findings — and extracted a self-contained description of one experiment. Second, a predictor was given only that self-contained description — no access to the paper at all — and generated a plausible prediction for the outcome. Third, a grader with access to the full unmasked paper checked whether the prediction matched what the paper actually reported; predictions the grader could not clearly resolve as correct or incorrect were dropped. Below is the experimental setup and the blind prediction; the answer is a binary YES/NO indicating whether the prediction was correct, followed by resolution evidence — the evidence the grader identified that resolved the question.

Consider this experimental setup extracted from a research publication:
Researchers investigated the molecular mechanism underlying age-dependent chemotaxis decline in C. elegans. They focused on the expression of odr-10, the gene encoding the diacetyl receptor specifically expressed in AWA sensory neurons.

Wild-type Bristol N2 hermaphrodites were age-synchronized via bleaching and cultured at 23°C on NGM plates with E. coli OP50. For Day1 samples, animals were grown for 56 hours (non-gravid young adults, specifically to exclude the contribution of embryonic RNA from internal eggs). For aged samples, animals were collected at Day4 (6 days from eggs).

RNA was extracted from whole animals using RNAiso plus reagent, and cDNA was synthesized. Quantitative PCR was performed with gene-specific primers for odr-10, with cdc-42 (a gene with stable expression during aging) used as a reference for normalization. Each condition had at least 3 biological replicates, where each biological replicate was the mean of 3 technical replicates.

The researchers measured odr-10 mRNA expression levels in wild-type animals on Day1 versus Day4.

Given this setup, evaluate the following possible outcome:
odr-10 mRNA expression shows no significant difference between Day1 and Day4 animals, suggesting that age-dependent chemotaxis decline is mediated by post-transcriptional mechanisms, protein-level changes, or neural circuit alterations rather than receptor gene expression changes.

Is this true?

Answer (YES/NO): NO